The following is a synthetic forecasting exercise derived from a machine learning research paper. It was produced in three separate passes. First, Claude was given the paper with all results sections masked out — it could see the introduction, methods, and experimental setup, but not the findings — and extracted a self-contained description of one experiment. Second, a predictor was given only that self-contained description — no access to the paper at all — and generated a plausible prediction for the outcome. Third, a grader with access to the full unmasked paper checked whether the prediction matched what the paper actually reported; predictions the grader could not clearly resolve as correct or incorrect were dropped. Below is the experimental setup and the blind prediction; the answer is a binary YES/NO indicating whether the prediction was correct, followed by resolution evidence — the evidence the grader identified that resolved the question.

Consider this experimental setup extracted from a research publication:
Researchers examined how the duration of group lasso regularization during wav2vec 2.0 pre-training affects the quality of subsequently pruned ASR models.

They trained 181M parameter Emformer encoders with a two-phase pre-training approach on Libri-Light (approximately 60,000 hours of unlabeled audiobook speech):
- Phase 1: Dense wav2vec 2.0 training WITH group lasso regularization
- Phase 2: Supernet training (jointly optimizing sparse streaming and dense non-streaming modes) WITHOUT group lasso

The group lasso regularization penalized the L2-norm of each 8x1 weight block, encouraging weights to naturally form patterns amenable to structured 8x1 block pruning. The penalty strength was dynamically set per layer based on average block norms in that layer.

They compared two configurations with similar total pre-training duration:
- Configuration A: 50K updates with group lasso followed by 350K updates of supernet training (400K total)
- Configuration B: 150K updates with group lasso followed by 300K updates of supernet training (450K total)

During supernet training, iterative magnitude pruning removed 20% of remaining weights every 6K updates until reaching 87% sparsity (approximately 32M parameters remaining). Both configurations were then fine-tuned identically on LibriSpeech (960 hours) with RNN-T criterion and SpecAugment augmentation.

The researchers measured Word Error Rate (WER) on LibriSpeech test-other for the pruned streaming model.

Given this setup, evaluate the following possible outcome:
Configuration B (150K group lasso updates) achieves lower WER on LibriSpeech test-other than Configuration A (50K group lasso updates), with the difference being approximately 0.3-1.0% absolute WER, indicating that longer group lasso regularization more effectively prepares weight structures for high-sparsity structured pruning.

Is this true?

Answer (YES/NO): YES